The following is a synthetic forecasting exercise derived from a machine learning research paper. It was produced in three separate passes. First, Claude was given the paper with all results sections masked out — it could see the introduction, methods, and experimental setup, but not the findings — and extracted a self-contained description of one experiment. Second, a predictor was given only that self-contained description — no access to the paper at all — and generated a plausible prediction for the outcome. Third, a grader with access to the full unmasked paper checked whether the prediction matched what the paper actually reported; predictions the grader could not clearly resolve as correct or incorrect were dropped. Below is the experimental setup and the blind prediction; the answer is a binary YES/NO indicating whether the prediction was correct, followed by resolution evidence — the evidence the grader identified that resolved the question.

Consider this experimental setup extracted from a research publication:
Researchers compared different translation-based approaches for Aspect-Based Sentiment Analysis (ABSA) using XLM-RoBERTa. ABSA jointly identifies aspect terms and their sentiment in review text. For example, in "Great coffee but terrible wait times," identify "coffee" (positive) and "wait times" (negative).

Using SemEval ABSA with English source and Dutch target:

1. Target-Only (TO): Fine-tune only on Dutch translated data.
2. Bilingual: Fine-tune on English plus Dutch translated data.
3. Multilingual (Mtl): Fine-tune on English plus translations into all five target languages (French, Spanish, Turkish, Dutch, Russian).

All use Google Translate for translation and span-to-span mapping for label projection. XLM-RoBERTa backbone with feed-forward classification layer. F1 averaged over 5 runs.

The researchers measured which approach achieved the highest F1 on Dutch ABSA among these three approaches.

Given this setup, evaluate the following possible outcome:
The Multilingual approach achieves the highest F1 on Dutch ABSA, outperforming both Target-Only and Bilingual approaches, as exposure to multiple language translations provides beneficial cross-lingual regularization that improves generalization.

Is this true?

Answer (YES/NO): YES